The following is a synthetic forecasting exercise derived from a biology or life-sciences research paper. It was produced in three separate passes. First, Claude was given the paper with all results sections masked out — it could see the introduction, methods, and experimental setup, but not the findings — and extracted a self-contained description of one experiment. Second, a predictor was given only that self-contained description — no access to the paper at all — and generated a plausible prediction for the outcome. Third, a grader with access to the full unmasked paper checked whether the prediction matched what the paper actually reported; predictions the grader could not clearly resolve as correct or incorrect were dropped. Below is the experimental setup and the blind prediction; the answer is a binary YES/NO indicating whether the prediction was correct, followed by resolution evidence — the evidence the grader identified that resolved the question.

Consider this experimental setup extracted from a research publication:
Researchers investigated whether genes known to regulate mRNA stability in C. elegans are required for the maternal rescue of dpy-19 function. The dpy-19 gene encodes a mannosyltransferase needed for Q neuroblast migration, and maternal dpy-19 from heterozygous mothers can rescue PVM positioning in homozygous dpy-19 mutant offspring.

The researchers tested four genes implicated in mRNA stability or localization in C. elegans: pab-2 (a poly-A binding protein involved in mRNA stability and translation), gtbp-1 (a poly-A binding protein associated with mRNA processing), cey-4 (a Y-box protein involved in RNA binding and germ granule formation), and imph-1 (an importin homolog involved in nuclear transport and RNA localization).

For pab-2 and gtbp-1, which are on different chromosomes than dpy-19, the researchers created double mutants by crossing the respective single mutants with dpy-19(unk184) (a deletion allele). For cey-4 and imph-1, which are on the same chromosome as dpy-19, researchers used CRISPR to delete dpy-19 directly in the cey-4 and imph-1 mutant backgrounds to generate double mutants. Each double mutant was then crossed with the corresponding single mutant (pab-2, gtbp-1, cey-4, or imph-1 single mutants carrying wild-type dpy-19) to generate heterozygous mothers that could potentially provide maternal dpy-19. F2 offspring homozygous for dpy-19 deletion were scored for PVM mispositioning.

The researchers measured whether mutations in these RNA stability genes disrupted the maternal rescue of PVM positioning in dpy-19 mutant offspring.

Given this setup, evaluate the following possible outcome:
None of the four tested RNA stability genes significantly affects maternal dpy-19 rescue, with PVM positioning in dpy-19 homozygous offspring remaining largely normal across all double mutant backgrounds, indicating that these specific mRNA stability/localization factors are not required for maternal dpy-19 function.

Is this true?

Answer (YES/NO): YES